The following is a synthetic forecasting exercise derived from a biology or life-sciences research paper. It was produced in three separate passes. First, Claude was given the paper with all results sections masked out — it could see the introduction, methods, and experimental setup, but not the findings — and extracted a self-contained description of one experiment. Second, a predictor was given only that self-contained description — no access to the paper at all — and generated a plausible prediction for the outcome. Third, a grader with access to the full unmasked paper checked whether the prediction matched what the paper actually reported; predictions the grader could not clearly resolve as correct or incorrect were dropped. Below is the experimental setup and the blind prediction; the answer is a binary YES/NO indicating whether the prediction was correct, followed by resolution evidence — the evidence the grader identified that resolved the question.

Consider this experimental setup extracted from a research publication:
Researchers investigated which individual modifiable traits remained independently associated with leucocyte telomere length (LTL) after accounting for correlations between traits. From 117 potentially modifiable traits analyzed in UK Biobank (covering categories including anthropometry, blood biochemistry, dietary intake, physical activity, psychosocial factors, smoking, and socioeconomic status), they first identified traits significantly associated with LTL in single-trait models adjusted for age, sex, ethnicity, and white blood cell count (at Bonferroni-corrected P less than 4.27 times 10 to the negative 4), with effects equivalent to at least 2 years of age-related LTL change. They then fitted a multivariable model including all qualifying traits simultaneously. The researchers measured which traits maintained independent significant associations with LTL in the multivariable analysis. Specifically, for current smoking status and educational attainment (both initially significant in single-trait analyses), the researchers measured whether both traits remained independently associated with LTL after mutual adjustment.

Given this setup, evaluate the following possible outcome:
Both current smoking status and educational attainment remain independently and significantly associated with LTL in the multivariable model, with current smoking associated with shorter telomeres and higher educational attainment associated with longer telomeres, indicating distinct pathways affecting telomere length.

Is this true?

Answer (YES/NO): YES